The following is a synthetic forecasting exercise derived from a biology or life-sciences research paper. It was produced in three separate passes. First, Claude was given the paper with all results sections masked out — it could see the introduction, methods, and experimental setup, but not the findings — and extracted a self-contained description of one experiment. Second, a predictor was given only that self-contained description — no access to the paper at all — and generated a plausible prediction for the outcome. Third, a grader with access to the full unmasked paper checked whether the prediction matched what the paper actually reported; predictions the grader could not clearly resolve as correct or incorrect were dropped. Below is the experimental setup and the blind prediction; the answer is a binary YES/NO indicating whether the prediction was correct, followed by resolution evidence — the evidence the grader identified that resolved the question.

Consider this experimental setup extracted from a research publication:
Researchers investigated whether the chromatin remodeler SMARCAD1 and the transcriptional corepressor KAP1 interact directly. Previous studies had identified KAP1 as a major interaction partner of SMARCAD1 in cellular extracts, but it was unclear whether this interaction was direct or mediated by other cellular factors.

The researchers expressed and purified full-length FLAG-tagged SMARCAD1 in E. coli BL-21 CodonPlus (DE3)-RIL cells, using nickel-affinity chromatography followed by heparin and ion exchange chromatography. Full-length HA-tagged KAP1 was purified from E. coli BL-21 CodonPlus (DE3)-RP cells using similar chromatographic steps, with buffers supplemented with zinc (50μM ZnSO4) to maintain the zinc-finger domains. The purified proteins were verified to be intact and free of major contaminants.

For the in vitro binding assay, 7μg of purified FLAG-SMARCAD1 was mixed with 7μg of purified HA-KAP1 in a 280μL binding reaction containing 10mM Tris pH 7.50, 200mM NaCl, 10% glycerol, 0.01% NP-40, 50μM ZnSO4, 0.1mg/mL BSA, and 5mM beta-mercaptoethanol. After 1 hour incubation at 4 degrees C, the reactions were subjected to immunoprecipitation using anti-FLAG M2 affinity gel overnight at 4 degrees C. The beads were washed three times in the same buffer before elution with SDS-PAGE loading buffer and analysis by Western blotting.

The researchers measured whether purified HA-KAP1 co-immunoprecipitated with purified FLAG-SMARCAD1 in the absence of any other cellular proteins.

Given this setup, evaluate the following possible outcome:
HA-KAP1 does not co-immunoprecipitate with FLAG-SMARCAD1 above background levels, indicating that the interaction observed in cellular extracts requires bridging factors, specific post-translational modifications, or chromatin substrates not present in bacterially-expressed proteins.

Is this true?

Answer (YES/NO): NO